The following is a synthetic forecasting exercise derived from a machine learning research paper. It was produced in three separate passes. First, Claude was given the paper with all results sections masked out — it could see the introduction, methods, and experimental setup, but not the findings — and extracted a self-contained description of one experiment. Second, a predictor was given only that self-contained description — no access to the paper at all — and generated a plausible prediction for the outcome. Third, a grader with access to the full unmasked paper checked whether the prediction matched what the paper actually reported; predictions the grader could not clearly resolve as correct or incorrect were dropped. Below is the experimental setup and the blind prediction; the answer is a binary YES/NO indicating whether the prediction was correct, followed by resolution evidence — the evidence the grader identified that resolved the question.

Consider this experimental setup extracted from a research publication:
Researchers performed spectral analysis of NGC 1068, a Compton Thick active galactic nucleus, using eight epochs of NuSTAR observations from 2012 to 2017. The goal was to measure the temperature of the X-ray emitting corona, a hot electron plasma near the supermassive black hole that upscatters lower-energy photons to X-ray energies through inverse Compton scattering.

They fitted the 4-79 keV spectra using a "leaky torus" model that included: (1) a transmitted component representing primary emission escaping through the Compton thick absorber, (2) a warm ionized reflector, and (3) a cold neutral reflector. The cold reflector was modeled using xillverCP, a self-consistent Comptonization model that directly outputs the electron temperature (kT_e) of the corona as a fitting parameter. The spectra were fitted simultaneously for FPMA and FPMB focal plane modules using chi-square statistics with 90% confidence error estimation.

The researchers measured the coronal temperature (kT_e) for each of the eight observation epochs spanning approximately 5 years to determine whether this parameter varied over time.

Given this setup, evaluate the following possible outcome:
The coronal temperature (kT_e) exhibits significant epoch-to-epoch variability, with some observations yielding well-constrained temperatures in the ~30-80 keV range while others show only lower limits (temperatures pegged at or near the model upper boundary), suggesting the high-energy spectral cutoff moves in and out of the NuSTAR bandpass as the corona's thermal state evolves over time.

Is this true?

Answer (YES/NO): NO